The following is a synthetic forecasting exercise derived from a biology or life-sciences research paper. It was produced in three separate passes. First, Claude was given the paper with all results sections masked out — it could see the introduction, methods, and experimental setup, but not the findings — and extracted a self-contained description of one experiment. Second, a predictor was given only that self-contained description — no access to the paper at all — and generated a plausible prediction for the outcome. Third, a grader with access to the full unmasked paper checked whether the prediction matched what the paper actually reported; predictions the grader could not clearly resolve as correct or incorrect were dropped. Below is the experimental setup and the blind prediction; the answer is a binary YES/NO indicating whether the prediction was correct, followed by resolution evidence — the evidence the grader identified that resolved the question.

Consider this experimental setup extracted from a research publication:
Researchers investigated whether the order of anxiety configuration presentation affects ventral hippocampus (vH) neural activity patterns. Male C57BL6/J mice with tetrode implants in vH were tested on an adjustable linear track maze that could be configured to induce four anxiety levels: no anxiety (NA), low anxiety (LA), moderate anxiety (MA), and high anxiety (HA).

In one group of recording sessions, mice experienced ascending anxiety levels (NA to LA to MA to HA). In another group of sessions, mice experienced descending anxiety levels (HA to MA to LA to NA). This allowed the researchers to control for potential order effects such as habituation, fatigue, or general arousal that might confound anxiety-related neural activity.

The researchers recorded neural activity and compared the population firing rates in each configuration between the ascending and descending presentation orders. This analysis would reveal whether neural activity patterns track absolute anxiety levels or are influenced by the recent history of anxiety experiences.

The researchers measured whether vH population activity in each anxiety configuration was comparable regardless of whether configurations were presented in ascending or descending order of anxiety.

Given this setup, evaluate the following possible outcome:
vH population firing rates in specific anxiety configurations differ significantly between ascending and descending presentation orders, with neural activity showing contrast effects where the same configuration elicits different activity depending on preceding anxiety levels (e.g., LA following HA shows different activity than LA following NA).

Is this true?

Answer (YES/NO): NO